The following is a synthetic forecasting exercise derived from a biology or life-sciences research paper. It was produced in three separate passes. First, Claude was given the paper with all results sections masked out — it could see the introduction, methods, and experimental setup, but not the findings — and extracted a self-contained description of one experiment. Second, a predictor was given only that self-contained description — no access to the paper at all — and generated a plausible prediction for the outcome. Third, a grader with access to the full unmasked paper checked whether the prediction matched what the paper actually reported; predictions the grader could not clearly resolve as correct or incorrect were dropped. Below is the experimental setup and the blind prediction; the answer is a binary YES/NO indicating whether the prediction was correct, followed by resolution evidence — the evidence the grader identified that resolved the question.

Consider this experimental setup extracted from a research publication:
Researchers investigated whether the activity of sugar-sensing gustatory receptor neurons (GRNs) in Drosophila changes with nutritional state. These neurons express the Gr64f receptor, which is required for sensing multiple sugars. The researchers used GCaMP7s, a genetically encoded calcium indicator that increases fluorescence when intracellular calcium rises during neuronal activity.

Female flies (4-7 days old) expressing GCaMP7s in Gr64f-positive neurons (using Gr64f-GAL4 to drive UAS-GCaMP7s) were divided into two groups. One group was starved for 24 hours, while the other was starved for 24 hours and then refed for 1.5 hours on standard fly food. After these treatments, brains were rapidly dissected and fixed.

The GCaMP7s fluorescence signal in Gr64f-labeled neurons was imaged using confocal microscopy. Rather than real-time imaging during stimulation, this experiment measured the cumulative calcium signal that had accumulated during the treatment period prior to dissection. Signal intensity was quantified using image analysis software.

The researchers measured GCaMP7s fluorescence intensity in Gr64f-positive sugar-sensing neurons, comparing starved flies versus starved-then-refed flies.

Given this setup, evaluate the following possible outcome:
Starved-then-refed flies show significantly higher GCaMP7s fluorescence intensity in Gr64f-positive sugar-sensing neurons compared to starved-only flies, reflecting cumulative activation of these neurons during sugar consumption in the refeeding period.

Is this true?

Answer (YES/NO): NO